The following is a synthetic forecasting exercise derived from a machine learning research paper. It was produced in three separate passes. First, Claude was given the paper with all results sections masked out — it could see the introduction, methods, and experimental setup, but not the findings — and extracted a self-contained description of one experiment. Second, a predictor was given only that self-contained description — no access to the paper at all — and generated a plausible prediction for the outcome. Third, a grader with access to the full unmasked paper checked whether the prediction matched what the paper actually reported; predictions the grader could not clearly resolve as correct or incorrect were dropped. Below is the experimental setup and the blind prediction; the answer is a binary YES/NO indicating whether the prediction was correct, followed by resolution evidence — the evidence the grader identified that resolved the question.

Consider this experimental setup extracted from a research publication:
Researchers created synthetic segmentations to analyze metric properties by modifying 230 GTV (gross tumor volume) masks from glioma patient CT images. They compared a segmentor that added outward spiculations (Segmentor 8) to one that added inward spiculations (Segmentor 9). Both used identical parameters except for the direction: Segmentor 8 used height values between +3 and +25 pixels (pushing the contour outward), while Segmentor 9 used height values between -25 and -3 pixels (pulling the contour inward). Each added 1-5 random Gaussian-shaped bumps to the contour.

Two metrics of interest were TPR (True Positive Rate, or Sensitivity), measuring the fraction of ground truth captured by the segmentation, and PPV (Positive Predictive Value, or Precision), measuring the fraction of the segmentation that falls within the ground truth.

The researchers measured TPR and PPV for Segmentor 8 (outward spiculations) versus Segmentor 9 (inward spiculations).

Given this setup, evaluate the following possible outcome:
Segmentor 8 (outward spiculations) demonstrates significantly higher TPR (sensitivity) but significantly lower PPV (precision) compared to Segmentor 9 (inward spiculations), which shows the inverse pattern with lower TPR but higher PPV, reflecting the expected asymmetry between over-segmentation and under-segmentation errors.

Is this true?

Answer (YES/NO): YES